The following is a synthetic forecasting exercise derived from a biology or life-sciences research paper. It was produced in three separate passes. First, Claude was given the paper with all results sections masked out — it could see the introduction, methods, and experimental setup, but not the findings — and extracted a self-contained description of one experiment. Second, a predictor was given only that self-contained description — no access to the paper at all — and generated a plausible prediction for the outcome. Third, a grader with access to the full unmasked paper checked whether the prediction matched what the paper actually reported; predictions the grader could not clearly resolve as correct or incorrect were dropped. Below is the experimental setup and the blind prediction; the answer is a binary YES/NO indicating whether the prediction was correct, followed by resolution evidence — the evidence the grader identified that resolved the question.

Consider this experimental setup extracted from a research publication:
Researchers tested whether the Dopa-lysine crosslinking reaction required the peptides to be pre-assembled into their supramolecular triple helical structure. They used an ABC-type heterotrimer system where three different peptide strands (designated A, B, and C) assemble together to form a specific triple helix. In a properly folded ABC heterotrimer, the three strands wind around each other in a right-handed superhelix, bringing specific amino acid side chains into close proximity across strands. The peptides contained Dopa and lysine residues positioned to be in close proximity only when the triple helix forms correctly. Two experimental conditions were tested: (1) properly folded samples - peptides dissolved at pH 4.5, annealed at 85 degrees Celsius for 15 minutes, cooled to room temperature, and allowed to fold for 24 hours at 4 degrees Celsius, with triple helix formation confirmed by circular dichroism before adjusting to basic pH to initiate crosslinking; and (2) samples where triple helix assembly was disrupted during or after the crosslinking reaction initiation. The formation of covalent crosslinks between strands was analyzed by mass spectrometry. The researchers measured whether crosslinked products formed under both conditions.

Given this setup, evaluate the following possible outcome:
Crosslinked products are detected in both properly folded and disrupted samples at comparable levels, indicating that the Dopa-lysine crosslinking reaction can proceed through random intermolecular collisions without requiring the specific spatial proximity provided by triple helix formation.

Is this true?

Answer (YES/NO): NO